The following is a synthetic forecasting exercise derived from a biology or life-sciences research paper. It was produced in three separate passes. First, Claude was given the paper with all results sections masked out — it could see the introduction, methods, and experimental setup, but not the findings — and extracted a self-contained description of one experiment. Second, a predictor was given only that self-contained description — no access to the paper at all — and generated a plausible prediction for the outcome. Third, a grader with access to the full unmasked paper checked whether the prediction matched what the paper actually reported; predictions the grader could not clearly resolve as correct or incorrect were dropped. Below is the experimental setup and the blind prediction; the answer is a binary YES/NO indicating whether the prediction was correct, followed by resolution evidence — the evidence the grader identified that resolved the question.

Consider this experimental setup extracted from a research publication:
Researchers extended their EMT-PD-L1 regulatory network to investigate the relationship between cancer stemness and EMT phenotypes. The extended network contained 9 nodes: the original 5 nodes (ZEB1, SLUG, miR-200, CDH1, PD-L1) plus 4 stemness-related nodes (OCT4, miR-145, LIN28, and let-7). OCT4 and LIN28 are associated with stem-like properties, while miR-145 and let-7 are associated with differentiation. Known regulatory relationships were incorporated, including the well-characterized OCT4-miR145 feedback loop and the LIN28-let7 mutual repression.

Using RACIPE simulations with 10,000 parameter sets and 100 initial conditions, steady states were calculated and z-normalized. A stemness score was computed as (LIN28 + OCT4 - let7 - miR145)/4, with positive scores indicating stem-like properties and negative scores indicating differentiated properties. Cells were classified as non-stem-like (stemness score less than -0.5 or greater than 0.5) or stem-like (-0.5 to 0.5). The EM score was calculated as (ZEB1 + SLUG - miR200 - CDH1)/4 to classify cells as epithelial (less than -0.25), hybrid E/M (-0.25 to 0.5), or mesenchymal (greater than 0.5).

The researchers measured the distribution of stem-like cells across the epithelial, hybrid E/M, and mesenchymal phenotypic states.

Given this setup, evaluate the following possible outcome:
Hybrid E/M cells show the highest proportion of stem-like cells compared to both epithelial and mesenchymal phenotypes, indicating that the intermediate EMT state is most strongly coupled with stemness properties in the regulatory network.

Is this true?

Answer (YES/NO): YES